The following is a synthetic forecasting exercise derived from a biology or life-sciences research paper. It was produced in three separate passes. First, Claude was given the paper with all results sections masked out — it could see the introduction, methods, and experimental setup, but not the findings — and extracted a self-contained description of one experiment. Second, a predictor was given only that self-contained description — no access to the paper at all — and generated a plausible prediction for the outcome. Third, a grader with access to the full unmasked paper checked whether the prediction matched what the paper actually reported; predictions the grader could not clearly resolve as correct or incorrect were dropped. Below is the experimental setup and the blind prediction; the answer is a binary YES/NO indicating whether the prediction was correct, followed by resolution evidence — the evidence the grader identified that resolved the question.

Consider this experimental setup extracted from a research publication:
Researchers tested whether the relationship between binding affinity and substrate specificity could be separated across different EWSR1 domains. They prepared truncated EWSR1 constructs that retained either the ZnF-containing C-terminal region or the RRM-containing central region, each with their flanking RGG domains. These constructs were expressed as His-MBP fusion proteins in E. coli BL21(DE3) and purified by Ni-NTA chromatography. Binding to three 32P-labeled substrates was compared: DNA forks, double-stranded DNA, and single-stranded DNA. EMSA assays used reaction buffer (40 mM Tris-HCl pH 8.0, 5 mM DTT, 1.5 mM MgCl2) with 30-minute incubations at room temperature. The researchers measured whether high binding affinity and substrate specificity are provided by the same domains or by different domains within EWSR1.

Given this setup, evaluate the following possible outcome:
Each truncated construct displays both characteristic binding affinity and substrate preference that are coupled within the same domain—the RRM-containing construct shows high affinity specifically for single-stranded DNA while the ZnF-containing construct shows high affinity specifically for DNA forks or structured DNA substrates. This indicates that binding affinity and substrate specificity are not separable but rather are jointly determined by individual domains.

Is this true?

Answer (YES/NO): NO